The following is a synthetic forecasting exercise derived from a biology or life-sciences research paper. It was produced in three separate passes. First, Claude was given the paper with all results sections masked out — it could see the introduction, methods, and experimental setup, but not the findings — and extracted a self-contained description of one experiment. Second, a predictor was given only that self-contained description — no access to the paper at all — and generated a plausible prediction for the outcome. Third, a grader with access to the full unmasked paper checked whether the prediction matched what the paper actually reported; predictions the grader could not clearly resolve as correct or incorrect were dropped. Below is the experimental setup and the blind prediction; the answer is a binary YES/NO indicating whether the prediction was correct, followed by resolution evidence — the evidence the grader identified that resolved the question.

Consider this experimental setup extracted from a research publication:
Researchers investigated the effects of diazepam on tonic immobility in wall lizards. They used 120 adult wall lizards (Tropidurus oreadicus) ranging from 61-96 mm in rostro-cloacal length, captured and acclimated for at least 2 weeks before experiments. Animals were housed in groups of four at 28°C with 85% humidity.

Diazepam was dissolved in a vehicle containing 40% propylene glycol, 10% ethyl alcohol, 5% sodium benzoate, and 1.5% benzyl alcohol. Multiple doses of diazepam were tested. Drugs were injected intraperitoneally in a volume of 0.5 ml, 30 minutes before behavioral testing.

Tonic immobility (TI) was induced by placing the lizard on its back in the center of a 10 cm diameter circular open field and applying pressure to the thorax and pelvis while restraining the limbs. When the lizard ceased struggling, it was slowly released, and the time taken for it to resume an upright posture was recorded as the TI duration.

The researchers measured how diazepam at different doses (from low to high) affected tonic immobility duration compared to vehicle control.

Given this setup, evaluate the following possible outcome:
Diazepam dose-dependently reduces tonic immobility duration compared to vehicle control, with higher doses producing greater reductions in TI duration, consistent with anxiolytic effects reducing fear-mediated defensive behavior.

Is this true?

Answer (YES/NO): NO